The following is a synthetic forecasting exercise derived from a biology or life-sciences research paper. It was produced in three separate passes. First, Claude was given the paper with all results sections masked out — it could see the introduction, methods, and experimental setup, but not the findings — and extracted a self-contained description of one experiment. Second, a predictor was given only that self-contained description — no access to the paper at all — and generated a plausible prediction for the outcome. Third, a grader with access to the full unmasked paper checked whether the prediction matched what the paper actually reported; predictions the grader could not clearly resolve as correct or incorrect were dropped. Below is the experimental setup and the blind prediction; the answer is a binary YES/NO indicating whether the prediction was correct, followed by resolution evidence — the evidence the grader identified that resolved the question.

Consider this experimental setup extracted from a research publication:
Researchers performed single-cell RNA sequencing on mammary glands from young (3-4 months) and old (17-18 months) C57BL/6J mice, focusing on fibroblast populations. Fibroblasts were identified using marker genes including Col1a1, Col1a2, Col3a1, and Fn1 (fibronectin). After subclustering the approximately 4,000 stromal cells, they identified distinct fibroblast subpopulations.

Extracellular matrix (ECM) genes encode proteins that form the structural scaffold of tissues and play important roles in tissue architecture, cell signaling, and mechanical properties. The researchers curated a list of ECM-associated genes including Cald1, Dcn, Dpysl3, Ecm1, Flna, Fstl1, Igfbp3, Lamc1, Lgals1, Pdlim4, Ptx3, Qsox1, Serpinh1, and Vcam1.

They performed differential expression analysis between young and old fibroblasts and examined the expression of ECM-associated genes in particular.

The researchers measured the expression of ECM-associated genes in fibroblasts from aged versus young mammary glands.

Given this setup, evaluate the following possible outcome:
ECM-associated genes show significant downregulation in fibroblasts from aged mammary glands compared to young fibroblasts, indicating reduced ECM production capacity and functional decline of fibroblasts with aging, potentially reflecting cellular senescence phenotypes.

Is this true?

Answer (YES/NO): YES